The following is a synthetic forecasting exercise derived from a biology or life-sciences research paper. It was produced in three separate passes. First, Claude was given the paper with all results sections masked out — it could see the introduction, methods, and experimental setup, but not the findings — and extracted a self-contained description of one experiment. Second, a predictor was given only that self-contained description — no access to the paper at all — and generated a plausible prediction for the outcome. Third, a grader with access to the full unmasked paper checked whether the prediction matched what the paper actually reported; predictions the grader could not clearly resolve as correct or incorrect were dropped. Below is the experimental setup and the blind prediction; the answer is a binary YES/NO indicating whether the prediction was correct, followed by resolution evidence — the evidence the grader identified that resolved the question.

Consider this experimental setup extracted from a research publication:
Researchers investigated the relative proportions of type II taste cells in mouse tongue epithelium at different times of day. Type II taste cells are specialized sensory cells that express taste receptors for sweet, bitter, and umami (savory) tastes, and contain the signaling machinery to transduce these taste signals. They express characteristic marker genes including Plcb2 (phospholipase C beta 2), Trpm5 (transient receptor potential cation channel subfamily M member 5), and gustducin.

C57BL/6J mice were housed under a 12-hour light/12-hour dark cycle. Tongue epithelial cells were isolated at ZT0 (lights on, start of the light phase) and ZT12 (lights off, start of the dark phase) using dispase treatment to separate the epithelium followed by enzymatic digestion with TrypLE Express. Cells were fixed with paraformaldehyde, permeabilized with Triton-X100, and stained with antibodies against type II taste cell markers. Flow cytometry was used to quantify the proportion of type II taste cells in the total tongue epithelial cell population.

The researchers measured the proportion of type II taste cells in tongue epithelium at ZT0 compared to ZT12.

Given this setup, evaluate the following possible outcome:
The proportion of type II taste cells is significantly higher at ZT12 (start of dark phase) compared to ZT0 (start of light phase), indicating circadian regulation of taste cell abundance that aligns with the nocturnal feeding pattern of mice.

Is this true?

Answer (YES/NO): NO